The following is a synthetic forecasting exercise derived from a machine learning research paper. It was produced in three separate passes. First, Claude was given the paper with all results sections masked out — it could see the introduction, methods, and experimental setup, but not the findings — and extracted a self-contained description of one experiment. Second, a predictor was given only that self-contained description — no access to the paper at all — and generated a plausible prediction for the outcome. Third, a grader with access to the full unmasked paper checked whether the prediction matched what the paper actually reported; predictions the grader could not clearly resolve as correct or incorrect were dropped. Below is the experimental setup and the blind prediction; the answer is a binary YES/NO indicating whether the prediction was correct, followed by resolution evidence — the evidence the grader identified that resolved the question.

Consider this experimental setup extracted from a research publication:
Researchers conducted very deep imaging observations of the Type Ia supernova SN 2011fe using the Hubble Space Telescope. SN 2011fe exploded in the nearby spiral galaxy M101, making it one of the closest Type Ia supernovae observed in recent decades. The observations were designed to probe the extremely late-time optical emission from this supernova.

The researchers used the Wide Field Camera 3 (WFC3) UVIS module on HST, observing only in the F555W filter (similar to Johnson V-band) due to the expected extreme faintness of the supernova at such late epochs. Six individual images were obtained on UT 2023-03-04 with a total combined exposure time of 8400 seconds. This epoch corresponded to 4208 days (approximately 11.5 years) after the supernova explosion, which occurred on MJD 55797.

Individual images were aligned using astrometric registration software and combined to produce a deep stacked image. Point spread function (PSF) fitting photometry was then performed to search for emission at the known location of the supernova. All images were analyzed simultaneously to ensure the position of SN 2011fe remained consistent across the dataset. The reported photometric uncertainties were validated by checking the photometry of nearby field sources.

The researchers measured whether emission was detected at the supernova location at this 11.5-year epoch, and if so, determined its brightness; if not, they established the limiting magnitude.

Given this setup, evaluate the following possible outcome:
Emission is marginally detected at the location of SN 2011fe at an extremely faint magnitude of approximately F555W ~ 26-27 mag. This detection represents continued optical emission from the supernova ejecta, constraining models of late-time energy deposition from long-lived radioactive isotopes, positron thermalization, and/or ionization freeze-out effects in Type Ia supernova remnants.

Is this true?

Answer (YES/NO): NO